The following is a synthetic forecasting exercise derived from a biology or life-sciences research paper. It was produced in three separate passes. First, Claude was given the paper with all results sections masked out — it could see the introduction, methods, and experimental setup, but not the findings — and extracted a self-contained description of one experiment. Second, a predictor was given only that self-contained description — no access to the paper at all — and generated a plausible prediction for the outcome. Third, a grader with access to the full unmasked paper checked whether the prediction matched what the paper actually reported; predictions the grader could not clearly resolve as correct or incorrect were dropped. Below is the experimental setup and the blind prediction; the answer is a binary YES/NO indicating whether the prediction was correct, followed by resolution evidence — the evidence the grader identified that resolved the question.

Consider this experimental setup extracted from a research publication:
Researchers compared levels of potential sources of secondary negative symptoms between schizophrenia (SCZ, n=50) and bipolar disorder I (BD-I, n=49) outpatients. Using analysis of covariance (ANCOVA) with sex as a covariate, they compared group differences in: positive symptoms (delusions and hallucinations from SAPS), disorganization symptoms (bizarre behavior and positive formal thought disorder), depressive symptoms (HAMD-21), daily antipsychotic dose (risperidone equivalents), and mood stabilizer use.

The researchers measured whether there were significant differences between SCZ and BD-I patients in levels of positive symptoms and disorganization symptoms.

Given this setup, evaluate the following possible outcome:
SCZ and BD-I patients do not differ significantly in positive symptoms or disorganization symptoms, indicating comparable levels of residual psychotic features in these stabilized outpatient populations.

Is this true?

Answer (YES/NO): NO